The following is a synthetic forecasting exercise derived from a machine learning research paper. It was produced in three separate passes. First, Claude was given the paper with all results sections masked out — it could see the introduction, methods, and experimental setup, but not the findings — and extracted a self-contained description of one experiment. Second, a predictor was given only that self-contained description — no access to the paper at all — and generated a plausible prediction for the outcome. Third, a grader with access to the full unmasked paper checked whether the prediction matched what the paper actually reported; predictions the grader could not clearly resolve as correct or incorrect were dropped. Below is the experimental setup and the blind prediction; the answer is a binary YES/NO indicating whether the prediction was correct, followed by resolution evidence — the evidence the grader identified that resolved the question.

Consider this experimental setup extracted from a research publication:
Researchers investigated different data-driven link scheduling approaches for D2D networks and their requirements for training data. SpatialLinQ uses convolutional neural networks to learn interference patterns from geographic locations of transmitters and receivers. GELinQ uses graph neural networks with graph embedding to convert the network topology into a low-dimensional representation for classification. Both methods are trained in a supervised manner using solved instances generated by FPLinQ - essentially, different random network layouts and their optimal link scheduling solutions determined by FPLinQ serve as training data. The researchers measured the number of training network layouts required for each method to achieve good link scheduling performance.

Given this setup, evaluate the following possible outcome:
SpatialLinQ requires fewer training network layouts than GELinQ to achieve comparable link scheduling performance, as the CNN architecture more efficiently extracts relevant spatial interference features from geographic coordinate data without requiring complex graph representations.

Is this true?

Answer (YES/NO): NO